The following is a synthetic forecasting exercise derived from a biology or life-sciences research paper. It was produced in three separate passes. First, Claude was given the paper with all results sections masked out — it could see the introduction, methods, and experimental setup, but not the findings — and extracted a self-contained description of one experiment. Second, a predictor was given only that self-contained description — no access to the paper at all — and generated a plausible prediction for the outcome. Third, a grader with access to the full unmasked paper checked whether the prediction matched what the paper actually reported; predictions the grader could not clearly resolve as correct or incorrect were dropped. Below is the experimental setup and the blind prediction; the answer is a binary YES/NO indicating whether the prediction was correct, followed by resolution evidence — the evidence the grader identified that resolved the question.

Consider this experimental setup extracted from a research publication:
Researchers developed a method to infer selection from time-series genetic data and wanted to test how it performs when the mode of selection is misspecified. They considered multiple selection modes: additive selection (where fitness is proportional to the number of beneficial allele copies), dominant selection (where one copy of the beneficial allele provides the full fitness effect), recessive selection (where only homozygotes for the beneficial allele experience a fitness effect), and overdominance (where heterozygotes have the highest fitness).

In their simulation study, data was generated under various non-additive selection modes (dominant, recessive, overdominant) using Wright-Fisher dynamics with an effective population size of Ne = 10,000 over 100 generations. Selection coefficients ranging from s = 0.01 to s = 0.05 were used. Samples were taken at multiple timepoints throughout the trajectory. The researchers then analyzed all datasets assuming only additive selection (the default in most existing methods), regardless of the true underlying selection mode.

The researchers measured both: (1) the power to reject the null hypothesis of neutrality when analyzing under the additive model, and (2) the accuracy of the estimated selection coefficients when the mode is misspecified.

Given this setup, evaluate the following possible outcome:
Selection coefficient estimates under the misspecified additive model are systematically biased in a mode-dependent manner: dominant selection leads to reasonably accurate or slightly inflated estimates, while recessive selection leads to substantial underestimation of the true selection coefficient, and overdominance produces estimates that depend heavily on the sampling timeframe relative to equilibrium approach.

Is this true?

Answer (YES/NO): NO